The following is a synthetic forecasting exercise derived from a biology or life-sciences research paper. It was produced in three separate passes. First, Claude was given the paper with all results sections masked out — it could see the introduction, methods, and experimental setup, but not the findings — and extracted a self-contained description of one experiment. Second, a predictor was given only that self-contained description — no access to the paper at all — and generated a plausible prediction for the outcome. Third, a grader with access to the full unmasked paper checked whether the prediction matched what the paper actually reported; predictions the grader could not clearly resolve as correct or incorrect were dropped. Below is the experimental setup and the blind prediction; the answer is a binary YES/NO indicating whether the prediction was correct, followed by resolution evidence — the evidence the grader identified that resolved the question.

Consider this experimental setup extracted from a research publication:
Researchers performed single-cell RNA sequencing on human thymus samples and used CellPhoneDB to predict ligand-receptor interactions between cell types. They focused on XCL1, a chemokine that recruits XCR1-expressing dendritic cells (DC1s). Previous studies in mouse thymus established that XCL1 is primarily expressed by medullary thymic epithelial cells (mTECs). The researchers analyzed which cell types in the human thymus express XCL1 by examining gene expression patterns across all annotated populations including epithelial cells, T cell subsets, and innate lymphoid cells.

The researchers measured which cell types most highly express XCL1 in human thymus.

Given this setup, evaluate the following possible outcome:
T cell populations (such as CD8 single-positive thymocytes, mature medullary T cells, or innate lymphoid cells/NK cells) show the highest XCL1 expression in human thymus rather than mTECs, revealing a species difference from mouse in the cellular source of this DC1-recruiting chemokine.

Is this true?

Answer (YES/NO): YES